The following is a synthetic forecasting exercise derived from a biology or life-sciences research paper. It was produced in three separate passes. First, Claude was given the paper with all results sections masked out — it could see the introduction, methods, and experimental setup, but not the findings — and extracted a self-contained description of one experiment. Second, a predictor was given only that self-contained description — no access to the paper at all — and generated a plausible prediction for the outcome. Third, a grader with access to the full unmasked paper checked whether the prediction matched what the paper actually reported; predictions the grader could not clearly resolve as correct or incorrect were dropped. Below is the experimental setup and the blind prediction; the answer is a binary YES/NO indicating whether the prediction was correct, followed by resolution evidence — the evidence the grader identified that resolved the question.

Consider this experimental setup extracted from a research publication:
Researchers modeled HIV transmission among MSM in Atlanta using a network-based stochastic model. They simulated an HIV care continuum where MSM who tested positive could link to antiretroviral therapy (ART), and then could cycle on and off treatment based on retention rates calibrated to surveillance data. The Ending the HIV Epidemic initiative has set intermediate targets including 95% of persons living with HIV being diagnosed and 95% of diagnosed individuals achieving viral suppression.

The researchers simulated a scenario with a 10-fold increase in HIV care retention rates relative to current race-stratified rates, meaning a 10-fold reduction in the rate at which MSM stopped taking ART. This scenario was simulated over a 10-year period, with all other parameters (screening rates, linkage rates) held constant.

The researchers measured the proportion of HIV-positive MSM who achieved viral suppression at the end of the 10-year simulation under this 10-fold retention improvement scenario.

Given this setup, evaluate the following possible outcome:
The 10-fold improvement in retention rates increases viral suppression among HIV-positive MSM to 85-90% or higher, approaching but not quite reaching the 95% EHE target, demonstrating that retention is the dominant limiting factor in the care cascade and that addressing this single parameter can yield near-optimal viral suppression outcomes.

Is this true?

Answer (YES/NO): YES